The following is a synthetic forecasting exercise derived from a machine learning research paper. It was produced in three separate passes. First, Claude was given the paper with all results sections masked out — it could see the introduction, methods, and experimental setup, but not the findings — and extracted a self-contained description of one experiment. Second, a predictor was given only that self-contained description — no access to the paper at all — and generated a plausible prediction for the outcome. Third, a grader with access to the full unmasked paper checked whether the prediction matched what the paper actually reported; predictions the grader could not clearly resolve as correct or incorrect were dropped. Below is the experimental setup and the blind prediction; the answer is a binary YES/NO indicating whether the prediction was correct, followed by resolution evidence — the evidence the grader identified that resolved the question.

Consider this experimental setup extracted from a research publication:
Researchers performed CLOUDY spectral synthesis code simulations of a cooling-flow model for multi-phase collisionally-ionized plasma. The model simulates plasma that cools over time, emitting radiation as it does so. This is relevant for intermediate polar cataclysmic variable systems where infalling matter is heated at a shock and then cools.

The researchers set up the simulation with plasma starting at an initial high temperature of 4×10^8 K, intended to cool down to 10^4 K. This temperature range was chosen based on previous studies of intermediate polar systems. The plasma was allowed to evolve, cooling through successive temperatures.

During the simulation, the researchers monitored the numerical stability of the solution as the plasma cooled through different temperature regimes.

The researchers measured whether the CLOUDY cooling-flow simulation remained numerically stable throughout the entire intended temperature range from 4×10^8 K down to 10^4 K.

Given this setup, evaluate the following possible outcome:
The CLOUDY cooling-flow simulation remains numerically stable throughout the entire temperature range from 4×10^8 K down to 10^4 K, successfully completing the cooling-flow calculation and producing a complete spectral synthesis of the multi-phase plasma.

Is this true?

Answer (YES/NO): NO